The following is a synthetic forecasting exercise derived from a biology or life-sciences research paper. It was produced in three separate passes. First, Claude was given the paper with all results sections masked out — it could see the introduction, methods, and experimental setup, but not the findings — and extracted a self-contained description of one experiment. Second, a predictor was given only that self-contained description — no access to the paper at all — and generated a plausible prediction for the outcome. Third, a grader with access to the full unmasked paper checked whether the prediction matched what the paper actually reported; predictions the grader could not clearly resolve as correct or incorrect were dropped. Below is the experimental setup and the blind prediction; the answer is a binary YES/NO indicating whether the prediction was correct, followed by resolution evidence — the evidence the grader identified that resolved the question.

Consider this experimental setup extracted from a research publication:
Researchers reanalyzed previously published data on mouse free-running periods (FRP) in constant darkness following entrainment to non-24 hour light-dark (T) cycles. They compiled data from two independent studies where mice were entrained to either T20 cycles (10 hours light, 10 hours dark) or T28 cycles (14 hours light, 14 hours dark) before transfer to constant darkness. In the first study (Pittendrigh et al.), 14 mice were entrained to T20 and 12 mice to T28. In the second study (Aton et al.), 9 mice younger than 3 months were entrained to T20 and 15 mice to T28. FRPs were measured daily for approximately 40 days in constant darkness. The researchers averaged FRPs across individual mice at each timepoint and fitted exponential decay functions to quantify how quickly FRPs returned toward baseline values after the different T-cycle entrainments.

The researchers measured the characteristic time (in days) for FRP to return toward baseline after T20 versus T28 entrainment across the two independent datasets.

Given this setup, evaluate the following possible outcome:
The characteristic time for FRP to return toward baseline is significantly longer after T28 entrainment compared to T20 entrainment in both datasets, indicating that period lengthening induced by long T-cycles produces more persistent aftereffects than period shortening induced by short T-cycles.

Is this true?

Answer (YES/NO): NO